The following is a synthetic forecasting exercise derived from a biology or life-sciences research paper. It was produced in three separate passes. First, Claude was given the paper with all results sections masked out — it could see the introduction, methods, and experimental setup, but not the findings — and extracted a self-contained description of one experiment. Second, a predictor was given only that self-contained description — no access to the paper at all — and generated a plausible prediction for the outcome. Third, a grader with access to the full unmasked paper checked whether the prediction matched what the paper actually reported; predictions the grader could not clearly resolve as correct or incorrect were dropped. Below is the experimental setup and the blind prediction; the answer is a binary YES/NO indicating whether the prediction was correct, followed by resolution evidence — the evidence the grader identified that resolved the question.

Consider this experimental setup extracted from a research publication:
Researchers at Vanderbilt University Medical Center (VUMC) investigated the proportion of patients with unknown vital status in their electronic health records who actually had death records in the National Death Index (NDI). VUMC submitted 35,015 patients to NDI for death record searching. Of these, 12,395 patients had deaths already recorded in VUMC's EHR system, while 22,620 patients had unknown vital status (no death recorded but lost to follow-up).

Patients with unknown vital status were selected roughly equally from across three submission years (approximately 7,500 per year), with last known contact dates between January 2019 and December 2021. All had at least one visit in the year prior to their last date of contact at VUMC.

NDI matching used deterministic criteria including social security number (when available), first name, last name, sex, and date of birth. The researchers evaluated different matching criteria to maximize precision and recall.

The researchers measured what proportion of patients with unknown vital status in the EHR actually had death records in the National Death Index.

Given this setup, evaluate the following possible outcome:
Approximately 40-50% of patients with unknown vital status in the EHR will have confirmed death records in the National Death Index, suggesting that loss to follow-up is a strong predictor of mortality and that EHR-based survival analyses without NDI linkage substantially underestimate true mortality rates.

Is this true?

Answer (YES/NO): NO